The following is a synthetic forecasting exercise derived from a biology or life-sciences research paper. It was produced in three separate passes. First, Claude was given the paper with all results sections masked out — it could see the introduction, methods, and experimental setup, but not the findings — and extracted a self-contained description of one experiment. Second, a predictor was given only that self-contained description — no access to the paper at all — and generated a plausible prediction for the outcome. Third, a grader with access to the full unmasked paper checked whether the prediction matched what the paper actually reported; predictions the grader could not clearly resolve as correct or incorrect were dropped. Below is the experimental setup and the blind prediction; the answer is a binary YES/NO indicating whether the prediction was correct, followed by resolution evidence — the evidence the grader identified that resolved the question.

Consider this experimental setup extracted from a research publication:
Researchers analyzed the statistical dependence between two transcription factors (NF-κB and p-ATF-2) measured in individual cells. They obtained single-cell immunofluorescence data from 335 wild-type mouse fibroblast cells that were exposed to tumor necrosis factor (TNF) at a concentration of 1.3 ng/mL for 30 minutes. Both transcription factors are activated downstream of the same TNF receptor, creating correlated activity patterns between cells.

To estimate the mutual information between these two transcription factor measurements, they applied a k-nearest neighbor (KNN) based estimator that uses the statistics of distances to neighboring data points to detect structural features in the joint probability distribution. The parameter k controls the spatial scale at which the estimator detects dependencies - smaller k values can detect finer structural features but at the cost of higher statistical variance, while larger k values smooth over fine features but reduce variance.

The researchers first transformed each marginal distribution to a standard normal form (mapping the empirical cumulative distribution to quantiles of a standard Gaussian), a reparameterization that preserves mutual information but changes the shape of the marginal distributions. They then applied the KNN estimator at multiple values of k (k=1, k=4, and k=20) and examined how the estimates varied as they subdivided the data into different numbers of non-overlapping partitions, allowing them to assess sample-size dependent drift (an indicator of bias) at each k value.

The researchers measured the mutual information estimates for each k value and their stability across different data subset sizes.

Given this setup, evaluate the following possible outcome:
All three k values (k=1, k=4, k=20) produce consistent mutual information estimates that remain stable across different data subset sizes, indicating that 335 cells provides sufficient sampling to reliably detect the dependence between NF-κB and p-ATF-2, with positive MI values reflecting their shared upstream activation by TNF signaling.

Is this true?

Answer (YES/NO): NO